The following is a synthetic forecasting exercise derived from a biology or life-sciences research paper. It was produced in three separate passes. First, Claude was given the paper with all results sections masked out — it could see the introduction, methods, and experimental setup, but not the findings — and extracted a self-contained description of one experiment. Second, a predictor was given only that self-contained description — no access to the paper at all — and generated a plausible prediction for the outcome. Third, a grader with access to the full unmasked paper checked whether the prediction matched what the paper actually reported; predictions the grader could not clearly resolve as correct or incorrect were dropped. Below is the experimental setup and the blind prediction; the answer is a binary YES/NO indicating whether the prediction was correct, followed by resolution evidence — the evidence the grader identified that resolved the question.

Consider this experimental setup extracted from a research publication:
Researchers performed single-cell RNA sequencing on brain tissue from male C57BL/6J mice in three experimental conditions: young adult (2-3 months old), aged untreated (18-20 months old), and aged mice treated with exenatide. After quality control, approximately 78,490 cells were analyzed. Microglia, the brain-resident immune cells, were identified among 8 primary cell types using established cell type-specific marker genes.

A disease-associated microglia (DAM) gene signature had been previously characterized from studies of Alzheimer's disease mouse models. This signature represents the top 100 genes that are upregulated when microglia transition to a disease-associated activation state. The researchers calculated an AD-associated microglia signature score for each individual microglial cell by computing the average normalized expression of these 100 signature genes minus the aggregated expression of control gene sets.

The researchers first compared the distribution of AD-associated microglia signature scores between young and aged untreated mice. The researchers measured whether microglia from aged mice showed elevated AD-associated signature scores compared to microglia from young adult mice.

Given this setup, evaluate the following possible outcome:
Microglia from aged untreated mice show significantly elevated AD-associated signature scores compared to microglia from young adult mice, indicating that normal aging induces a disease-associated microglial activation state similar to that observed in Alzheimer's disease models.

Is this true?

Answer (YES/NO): YES